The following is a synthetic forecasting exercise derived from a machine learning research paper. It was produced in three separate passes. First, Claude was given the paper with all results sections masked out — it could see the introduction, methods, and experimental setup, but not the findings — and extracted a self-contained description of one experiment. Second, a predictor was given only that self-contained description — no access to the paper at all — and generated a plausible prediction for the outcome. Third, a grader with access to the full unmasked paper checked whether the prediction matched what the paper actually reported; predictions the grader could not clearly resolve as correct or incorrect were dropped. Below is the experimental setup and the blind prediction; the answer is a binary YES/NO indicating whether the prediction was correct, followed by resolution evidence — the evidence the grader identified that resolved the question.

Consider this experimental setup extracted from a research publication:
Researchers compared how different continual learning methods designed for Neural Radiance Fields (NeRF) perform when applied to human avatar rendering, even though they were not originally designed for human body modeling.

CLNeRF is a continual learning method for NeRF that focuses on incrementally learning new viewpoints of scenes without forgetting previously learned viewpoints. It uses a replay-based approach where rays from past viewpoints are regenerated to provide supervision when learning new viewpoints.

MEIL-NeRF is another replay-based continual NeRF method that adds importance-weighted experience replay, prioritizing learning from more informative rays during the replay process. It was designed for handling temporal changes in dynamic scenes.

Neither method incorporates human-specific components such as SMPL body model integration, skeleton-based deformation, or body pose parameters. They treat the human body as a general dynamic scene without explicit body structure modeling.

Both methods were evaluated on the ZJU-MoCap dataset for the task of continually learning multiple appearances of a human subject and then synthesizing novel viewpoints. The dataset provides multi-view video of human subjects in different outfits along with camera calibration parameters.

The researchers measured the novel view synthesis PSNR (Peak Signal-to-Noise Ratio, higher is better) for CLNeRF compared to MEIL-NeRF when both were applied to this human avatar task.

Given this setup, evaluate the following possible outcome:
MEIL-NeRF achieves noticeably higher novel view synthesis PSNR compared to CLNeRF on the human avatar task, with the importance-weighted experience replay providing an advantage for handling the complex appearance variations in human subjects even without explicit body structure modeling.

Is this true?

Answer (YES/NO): YES